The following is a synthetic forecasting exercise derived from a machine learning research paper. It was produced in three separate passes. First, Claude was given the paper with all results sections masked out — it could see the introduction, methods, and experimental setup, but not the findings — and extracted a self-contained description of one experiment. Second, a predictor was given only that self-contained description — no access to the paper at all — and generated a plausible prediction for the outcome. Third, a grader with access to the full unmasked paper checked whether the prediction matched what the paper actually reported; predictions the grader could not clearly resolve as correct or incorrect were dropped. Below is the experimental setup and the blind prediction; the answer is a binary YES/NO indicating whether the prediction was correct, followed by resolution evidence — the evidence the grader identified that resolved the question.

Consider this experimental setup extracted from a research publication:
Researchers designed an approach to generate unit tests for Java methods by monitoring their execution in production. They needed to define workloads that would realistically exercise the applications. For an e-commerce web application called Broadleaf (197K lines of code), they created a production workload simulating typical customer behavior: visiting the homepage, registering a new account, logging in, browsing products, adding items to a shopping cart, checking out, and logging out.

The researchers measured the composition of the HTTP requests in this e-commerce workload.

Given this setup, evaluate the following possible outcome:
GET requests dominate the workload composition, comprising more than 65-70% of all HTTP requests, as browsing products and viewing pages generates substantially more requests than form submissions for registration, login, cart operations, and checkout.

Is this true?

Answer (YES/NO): YES